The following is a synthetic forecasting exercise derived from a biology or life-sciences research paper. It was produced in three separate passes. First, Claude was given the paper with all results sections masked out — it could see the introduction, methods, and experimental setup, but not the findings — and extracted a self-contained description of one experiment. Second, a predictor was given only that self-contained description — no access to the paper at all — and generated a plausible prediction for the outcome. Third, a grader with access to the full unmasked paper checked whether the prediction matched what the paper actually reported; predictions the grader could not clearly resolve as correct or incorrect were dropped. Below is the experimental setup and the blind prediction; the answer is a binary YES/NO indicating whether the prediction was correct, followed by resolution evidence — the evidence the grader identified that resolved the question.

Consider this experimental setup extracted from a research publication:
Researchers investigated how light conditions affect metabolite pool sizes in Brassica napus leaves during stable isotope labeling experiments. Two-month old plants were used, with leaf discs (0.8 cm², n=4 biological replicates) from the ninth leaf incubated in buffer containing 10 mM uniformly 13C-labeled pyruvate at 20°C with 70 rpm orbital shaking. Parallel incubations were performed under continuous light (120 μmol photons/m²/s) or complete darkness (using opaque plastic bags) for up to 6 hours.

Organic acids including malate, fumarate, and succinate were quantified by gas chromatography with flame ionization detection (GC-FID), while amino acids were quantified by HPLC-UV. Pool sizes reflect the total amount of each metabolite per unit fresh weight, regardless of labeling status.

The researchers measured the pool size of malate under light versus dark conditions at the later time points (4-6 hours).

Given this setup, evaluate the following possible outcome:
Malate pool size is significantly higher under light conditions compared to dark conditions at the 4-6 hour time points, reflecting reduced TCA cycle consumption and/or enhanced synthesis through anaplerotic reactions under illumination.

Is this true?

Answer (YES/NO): NO